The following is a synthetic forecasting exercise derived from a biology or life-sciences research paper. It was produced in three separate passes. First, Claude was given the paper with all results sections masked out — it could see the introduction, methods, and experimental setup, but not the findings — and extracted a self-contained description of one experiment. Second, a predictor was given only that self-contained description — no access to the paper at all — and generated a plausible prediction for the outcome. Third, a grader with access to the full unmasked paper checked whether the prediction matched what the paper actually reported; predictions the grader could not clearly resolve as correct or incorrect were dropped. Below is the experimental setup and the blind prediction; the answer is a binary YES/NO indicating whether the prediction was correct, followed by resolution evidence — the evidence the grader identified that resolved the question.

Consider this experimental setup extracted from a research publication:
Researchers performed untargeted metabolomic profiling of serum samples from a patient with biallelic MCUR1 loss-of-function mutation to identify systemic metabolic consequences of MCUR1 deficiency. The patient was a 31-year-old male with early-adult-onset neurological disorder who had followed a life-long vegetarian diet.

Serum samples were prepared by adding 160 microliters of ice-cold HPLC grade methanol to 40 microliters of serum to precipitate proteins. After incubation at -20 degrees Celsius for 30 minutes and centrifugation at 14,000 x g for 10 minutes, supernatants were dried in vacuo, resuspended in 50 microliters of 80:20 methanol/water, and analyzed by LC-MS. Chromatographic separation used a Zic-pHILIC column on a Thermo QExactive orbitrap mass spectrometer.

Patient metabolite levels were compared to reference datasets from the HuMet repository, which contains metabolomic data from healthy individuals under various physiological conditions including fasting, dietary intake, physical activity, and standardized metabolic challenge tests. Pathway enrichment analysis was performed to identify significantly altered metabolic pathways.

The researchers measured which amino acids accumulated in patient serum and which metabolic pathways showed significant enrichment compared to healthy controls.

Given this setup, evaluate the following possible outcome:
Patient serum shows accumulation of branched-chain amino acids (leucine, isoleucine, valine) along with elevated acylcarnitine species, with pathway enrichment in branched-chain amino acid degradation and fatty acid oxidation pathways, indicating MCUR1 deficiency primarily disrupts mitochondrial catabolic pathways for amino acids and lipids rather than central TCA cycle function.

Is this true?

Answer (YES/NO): NO